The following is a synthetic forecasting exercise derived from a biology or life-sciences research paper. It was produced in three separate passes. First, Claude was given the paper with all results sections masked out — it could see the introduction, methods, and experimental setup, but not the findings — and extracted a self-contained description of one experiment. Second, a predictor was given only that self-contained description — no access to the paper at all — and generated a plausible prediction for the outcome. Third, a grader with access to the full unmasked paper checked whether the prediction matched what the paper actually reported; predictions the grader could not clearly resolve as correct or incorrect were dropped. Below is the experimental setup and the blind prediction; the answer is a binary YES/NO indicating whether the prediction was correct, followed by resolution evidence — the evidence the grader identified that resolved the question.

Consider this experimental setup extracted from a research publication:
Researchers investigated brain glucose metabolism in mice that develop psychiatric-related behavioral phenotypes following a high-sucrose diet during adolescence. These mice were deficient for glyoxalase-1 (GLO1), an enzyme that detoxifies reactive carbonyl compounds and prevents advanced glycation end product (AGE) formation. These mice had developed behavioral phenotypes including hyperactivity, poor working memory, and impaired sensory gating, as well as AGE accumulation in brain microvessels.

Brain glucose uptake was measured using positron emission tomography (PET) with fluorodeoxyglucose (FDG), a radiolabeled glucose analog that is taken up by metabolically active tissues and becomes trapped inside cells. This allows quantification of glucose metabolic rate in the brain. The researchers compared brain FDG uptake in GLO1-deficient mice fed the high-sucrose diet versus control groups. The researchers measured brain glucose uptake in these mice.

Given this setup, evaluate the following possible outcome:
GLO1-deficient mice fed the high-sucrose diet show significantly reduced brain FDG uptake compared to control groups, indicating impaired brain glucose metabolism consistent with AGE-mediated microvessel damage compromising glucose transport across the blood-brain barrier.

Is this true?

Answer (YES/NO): NO